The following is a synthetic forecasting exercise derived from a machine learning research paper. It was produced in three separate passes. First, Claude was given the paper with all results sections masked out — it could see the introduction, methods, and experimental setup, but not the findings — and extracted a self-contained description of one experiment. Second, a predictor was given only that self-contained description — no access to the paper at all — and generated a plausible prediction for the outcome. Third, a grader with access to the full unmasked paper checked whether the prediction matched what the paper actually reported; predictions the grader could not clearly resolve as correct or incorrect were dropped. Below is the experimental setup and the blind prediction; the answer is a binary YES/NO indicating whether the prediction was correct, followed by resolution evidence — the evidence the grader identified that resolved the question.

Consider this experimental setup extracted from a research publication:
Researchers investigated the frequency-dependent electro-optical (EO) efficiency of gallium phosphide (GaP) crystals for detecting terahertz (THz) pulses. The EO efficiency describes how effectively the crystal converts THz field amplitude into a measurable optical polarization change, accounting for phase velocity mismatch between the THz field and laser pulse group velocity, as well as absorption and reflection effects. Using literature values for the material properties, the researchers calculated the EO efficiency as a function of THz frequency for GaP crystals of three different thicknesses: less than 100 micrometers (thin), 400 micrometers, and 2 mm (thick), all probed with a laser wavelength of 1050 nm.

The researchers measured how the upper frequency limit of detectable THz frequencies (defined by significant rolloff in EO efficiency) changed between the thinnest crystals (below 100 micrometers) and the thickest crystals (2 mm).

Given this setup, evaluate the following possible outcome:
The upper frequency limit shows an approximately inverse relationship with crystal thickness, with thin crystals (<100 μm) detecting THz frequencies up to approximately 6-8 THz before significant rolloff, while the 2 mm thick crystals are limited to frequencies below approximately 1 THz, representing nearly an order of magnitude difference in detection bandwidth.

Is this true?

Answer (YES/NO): NO